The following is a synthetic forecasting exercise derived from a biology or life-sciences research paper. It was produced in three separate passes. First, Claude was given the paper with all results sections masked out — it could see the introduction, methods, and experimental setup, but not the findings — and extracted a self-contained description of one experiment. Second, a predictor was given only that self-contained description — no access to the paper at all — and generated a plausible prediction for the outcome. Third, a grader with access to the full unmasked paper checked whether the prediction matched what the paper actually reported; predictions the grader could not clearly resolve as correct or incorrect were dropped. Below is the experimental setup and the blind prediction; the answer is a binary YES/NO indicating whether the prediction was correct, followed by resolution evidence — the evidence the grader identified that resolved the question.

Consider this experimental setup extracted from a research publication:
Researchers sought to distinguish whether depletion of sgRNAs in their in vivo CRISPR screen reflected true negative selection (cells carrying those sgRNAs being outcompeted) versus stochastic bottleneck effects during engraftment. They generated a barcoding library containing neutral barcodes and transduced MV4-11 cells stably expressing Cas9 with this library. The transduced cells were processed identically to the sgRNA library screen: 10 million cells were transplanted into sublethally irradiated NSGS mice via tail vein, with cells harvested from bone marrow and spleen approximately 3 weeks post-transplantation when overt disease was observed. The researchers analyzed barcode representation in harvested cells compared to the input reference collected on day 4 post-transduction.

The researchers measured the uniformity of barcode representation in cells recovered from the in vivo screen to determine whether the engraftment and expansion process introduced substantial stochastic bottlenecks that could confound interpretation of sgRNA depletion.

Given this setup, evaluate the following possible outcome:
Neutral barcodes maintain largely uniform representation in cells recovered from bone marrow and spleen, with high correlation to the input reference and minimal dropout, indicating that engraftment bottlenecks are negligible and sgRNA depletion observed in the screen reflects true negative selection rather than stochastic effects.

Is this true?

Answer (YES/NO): NO